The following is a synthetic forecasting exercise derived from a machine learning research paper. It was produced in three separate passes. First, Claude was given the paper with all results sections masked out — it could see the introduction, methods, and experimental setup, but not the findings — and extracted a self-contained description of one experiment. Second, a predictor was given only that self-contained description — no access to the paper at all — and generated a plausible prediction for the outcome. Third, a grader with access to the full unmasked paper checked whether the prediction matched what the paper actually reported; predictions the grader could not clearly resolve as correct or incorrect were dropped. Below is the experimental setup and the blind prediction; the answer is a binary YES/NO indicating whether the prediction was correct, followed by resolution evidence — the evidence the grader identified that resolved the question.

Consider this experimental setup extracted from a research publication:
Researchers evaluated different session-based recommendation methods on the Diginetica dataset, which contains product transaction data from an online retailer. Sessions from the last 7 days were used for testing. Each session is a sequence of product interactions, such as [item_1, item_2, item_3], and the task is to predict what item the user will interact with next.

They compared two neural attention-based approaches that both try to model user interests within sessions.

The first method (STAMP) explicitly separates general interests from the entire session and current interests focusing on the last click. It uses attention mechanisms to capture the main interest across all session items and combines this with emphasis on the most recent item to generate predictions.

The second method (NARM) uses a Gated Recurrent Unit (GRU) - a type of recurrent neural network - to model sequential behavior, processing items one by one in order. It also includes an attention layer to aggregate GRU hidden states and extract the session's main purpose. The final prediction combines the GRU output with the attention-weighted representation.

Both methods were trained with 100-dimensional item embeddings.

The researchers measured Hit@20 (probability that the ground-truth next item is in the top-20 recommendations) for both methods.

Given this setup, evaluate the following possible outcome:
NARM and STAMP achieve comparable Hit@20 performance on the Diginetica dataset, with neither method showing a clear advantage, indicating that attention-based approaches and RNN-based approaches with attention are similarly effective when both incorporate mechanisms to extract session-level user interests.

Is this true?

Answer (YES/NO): NO